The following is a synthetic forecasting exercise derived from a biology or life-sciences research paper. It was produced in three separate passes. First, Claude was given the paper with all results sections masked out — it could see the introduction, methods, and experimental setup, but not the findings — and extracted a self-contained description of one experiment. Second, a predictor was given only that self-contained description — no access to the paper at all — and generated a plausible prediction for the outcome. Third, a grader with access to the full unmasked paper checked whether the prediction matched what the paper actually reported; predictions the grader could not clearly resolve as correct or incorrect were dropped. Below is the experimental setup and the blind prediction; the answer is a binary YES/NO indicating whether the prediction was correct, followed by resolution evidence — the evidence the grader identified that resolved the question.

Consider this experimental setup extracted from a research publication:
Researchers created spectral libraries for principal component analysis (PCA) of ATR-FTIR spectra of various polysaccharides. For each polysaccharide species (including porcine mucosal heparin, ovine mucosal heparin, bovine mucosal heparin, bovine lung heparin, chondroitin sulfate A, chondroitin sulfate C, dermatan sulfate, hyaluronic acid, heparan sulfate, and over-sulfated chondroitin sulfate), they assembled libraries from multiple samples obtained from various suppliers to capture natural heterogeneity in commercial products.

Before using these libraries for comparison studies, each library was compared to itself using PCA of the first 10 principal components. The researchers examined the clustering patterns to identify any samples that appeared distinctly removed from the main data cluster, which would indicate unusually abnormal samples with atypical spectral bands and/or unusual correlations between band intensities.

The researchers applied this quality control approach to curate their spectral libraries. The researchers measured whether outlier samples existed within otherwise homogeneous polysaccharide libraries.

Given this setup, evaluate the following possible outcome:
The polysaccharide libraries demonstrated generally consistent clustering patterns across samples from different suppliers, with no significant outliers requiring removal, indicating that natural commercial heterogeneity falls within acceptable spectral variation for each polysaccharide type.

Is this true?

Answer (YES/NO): NO